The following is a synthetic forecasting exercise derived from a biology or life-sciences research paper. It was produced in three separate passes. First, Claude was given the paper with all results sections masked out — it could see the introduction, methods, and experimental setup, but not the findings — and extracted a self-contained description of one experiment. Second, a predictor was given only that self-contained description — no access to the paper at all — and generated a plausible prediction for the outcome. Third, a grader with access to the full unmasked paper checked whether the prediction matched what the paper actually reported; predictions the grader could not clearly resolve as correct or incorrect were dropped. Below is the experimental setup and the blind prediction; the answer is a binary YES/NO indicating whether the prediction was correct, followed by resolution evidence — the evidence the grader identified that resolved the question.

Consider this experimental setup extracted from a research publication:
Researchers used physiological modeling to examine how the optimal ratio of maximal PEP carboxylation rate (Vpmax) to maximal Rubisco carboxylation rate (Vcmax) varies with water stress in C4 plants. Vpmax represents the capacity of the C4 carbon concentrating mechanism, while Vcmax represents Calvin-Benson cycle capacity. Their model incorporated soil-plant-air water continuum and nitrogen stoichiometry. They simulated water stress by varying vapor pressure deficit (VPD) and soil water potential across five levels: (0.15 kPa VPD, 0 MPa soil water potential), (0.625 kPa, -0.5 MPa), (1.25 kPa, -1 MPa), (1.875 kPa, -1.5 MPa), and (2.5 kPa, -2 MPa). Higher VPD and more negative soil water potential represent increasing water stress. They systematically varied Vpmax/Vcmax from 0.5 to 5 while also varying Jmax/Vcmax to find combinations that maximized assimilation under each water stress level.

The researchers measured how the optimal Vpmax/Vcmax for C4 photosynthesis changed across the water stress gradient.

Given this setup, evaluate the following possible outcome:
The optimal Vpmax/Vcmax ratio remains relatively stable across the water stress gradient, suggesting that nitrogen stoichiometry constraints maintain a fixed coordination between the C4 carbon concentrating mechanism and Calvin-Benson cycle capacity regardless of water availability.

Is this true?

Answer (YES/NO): YES